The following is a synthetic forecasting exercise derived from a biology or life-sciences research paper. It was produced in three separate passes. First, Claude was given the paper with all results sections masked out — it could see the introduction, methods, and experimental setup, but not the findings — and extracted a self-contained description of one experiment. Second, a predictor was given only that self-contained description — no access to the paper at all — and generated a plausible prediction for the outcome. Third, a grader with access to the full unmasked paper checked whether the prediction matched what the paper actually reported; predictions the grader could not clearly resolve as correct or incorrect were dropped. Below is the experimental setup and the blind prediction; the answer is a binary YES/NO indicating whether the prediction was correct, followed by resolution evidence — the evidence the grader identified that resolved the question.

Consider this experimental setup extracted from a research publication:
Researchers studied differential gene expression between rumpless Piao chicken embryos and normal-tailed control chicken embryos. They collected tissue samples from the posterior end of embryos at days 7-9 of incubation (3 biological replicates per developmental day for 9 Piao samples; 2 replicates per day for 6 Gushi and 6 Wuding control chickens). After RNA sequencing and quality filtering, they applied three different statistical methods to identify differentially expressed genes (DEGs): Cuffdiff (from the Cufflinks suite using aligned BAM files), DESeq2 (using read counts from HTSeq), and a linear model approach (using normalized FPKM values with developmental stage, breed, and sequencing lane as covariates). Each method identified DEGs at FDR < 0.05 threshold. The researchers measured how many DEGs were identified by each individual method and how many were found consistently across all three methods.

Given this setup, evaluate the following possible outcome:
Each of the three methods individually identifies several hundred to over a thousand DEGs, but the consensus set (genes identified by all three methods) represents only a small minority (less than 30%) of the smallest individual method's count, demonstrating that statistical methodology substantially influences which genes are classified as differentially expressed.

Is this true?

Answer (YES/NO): NO